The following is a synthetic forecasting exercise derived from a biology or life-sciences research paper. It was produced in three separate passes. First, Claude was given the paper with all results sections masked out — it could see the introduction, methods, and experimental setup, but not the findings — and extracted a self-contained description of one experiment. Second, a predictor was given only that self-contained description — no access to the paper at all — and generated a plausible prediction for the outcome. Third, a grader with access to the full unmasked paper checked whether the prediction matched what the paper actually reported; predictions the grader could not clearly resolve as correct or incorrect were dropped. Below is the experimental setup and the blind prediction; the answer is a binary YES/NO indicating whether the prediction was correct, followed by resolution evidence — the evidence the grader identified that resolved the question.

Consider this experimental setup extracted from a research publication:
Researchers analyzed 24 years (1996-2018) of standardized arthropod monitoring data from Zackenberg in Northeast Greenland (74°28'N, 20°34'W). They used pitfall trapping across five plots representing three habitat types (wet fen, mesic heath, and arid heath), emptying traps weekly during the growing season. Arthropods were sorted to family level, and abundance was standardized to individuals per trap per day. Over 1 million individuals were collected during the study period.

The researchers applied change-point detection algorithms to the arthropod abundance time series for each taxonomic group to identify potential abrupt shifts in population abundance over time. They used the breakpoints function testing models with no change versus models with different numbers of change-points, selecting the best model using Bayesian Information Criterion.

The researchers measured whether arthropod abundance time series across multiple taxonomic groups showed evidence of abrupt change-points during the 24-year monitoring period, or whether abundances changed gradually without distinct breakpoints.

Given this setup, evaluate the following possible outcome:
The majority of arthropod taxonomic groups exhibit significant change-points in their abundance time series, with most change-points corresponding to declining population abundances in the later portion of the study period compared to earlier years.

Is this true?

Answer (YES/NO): NO